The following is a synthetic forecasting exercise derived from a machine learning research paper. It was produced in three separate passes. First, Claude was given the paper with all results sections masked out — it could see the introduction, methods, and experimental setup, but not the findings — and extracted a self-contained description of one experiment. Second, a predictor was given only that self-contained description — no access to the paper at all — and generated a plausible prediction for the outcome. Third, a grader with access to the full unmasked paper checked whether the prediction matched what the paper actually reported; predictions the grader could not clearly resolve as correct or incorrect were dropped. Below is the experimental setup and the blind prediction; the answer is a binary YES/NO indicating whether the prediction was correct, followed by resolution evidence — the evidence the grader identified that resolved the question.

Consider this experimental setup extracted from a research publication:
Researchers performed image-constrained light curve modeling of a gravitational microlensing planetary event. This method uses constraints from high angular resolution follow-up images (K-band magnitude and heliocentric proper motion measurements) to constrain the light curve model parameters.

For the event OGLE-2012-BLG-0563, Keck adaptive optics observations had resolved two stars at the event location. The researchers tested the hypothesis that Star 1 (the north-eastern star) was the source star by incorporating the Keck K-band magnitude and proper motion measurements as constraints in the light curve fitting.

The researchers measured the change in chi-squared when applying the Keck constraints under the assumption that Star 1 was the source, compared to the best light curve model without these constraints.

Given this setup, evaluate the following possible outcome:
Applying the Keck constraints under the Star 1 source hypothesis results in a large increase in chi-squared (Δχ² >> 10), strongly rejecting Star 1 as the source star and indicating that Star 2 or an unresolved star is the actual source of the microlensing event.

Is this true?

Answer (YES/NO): YES